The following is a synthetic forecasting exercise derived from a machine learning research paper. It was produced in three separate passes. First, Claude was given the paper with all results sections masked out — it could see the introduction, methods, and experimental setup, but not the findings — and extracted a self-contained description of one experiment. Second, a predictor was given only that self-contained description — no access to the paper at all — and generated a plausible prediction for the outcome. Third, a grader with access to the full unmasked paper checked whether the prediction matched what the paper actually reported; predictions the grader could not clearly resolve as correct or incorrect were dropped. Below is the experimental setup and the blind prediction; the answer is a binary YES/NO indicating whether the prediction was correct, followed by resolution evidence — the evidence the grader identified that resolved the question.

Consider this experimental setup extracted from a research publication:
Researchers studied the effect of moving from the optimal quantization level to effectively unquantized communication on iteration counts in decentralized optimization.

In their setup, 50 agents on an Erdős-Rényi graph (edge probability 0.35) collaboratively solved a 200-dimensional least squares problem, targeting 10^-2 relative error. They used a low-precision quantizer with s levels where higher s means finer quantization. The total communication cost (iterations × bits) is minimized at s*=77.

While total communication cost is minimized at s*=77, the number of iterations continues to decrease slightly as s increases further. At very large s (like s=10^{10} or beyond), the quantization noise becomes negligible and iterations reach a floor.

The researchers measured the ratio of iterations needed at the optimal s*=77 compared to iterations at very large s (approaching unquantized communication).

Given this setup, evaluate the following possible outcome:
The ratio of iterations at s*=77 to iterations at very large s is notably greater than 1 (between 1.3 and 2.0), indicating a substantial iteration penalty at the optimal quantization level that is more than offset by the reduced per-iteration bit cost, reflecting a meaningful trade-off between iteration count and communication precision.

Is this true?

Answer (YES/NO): NO